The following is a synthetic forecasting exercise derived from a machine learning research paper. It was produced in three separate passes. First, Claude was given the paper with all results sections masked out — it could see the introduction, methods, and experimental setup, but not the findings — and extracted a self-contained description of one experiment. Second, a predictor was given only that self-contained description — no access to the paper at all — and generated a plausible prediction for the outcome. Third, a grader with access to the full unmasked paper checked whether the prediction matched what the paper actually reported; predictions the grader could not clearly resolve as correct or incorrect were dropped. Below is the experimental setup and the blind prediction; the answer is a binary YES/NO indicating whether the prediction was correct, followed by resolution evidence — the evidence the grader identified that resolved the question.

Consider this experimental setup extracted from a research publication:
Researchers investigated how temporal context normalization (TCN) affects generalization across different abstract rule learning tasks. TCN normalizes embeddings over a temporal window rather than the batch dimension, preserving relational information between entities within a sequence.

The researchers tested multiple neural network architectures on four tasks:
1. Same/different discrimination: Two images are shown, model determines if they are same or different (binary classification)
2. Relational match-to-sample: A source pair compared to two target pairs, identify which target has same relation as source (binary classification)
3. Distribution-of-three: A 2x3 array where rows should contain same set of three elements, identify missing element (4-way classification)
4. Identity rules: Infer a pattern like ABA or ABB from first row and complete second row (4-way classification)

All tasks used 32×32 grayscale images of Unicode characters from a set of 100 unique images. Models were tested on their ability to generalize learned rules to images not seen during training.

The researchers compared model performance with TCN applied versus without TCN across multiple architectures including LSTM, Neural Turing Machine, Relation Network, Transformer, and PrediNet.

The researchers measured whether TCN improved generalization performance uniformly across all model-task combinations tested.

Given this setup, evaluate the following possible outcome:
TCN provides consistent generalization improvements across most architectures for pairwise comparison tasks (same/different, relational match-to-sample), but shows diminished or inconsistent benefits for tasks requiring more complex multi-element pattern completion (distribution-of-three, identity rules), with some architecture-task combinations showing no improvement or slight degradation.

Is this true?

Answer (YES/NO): NO